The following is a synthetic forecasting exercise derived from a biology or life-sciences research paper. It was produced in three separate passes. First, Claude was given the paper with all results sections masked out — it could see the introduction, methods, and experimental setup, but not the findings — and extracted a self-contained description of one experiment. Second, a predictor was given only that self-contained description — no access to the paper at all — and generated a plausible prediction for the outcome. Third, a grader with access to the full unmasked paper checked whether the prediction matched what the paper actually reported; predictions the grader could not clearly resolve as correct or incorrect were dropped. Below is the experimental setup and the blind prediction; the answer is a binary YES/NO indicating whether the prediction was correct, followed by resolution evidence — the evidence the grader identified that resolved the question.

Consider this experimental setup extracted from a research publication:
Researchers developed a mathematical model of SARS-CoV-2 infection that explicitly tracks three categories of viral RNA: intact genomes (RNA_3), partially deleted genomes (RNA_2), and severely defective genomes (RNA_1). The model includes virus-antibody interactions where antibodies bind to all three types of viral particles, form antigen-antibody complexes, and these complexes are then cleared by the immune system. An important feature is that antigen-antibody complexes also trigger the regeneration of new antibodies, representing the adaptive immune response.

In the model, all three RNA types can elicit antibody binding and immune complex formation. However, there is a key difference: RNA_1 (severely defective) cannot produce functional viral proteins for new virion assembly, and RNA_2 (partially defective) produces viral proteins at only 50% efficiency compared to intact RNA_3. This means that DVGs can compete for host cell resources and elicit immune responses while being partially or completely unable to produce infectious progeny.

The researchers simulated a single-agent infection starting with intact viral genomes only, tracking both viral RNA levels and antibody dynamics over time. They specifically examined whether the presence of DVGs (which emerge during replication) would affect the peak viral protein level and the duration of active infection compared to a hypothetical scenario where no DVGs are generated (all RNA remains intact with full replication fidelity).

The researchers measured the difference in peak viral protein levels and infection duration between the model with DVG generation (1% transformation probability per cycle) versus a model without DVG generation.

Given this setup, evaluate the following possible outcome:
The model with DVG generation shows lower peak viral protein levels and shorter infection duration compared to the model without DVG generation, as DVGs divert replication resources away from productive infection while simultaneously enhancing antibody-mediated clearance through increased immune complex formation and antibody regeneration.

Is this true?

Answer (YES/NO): YES